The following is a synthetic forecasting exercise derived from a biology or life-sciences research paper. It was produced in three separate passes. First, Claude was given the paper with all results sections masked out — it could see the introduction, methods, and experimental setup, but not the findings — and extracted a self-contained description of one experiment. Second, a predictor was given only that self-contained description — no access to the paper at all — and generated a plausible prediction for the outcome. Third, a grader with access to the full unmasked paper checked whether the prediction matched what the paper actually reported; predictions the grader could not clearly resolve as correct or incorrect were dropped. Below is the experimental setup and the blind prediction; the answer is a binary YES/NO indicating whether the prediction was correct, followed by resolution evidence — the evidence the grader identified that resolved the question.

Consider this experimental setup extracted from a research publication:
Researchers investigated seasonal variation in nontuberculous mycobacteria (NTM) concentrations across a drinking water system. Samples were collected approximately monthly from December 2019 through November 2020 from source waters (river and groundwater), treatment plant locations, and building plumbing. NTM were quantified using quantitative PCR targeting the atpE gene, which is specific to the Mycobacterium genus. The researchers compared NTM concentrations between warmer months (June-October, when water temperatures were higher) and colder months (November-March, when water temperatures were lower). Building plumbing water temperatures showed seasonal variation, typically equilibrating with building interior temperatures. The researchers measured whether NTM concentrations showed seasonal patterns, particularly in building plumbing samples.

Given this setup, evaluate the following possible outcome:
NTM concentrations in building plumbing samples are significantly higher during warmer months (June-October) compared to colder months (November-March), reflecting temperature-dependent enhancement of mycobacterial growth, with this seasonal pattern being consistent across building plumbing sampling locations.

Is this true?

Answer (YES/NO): NO